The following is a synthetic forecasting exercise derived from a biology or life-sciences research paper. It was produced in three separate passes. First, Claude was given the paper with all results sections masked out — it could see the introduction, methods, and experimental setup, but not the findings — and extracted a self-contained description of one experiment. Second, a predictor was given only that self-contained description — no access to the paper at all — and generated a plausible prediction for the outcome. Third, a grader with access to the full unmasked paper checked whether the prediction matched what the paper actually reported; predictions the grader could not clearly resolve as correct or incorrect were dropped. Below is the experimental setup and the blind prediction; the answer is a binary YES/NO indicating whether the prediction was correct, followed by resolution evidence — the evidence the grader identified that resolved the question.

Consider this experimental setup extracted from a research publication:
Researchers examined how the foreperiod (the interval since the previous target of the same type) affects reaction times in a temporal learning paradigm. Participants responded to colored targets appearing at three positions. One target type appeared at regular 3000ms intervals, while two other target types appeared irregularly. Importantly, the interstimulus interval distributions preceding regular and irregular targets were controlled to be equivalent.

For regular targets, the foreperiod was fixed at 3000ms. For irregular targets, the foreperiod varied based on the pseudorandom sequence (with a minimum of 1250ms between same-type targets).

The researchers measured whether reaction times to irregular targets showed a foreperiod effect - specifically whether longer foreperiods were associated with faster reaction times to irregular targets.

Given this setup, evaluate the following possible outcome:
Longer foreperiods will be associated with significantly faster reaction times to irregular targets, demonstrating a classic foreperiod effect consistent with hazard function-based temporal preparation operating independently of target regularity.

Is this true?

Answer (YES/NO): YES